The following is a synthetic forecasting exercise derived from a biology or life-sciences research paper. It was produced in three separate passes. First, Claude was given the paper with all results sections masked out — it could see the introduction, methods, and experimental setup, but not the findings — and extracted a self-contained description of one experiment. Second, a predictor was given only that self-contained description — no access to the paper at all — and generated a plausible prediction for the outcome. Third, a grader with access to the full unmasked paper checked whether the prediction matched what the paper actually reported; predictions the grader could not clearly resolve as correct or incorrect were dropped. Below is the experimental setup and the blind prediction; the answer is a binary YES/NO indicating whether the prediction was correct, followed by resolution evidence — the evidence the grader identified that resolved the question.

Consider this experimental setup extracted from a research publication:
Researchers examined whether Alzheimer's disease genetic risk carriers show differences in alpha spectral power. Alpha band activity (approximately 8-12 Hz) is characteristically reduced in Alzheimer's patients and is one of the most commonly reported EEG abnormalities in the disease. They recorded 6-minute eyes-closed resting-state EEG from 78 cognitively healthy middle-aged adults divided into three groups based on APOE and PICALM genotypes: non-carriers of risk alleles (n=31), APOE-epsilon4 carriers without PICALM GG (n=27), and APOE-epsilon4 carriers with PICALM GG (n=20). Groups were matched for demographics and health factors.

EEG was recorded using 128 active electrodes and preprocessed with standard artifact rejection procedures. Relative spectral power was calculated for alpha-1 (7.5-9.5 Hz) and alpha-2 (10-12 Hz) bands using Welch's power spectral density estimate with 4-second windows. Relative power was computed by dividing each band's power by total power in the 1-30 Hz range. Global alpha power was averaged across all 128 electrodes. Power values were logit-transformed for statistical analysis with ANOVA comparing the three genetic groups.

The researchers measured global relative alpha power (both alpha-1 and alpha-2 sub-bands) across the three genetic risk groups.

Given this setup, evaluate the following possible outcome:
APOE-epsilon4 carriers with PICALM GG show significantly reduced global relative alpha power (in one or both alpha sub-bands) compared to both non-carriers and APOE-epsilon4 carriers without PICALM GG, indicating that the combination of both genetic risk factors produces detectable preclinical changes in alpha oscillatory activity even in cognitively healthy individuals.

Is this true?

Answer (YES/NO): NO